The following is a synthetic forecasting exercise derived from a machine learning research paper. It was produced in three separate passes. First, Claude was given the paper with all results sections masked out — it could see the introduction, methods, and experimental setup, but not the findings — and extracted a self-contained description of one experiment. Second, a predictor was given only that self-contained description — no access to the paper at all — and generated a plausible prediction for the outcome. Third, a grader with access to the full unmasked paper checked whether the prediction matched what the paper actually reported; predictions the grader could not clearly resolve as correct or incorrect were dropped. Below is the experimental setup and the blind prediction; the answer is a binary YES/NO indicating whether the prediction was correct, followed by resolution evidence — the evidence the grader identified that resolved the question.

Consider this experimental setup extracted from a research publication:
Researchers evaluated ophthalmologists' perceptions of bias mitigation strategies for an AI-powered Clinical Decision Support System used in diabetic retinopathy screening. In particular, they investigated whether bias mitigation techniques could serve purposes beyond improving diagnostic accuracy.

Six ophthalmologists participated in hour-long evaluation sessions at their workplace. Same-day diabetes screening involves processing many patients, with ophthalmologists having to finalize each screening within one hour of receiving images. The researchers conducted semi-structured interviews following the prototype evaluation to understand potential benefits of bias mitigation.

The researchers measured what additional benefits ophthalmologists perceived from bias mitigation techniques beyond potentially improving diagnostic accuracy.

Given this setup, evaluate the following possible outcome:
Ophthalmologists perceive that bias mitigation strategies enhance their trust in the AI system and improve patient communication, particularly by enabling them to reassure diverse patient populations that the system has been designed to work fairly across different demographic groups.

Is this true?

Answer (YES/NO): NO